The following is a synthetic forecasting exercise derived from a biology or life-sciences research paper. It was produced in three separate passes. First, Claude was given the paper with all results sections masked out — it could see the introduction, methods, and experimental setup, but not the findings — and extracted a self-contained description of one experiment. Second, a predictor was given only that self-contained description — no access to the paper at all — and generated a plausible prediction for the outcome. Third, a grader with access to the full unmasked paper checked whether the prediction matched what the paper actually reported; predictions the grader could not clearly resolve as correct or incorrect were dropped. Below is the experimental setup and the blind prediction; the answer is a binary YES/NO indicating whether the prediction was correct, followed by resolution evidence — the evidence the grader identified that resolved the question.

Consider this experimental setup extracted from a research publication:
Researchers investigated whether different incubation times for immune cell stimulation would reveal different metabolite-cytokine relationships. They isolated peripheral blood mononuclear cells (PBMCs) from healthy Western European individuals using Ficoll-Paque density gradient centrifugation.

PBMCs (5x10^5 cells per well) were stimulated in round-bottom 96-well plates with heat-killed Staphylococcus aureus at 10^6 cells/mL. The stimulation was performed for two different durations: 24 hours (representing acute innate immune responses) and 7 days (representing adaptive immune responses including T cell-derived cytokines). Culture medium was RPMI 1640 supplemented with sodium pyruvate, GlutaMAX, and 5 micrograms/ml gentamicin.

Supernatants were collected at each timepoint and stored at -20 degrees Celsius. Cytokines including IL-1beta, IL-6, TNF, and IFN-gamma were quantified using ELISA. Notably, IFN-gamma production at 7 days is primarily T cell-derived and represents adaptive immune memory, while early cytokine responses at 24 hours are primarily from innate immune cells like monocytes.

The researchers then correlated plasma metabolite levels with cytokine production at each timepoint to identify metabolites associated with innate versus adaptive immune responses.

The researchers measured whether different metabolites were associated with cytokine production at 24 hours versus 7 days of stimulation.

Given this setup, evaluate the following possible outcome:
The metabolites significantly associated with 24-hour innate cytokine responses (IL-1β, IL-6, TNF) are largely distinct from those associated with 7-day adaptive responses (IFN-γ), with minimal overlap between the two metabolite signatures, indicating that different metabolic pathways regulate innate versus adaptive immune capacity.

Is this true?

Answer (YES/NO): YES